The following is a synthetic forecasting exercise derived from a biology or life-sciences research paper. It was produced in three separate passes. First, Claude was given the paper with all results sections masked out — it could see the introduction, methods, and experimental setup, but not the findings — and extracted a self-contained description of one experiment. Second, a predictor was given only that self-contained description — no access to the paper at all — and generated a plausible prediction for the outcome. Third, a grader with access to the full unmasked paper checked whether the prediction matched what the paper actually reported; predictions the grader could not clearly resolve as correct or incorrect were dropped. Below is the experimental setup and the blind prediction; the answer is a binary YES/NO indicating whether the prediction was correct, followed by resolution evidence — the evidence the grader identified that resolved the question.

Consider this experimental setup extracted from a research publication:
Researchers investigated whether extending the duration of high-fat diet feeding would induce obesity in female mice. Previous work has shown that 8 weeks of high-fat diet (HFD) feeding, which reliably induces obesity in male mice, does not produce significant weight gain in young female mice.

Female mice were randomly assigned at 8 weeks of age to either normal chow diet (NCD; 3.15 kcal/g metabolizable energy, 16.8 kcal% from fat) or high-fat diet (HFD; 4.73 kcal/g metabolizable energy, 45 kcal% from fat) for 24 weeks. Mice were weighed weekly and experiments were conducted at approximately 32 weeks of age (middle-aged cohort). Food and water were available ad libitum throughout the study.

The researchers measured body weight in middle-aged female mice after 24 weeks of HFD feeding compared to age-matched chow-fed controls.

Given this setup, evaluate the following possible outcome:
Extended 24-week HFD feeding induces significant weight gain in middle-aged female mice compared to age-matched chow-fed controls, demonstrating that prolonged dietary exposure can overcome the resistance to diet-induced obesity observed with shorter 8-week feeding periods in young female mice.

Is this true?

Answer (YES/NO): YES